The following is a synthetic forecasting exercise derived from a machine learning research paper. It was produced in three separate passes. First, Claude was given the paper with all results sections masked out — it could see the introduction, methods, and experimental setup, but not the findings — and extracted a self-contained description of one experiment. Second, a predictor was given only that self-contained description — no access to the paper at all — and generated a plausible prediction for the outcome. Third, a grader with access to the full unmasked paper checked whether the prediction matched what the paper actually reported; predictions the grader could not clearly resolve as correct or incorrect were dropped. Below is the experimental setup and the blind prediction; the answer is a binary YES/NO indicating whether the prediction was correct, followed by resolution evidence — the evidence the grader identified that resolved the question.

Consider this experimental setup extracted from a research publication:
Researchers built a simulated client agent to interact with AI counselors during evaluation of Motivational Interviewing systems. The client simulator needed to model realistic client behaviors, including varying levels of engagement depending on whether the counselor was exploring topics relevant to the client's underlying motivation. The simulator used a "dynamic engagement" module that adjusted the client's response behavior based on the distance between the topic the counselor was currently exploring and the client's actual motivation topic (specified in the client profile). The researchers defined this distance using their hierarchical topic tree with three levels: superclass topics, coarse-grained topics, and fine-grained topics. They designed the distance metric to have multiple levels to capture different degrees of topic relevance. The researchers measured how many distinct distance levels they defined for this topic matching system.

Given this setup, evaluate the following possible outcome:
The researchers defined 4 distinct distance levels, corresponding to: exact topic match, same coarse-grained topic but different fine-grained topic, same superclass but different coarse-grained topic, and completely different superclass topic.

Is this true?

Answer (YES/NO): YES